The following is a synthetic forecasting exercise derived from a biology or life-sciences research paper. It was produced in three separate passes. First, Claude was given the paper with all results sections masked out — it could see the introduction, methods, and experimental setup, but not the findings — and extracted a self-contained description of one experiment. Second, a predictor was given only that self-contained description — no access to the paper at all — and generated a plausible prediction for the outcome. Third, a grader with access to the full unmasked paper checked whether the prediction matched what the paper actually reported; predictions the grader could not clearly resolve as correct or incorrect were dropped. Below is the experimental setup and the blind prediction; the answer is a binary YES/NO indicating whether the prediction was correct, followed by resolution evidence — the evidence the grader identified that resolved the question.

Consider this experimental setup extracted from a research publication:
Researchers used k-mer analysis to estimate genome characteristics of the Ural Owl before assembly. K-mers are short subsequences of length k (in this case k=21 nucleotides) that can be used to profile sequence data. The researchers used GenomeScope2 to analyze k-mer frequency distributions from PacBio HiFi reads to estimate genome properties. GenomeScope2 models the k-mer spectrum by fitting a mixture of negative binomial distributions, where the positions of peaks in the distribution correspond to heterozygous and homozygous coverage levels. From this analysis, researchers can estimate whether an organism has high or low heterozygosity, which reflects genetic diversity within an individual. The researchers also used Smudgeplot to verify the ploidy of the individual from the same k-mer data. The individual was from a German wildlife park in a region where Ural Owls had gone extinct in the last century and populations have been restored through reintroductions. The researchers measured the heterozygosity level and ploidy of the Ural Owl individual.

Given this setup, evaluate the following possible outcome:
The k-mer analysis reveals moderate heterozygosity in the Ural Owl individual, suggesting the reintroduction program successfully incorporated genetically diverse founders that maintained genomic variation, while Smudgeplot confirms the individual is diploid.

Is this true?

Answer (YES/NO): NO